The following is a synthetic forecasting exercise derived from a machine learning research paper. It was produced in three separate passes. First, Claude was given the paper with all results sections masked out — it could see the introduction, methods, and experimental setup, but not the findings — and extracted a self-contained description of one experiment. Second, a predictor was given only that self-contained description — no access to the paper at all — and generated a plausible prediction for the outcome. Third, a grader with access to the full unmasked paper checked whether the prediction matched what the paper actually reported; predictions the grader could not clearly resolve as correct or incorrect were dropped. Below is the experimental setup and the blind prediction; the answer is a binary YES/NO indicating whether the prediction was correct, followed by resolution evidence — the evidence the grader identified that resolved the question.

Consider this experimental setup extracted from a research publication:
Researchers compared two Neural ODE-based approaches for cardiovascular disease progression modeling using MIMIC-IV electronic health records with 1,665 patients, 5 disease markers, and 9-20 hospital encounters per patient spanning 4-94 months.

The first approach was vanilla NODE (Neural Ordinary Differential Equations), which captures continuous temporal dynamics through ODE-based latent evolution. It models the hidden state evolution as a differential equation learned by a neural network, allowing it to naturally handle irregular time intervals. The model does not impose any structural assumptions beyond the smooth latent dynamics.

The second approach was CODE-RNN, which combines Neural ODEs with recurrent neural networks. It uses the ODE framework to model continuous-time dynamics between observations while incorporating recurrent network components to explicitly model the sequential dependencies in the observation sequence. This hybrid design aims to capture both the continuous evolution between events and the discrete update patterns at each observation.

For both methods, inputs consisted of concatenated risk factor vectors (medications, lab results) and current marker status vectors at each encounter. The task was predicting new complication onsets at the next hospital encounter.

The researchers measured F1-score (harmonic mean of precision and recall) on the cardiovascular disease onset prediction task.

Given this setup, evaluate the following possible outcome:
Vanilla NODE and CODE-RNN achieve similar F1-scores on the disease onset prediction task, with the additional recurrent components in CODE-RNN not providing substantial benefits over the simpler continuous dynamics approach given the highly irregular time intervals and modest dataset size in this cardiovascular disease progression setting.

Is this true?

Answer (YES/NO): NO